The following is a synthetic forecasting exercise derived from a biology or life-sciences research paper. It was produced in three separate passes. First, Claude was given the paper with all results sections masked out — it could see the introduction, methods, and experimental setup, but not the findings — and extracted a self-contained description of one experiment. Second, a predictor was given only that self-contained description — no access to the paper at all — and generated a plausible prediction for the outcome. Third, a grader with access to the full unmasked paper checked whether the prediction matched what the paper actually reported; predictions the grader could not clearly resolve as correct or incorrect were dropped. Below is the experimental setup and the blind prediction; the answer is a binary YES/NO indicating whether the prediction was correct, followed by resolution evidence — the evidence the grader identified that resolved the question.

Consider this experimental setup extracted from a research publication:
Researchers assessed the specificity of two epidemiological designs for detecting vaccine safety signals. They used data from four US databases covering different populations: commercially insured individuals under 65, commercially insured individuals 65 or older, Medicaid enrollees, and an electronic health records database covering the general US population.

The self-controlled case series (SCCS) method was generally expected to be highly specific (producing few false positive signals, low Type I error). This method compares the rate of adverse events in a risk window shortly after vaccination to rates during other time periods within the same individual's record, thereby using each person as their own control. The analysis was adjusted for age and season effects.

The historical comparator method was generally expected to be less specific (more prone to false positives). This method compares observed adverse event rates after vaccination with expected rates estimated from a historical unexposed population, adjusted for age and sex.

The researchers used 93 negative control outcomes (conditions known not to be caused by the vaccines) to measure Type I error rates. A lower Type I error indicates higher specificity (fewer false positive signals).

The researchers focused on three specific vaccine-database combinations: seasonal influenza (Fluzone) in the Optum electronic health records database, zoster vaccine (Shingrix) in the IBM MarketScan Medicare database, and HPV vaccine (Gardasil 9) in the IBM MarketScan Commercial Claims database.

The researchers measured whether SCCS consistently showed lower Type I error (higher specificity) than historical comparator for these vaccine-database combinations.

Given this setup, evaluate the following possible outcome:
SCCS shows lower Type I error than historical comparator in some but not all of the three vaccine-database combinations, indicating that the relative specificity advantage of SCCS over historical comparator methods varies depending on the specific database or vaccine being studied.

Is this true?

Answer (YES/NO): NO